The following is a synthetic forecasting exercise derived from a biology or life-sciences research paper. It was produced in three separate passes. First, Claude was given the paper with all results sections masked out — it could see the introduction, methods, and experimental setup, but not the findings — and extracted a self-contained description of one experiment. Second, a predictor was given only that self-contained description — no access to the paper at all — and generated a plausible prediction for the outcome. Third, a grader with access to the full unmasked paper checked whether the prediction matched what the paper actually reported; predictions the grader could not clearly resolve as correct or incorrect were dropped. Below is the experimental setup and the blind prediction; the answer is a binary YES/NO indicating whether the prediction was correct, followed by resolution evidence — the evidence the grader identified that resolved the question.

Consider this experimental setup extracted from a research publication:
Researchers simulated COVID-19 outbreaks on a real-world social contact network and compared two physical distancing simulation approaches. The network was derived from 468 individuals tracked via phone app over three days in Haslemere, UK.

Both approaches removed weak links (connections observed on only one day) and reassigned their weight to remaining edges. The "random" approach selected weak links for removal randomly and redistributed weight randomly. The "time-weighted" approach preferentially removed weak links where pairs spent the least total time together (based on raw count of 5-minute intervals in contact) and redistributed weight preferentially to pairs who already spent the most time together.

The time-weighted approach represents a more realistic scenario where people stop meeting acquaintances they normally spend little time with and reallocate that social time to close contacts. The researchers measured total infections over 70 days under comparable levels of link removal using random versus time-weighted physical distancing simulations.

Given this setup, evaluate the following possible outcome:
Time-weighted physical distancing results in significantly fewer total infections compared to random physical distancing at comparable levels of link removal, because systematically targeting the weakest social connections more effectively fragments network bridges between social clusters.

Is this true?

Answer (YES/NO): NO